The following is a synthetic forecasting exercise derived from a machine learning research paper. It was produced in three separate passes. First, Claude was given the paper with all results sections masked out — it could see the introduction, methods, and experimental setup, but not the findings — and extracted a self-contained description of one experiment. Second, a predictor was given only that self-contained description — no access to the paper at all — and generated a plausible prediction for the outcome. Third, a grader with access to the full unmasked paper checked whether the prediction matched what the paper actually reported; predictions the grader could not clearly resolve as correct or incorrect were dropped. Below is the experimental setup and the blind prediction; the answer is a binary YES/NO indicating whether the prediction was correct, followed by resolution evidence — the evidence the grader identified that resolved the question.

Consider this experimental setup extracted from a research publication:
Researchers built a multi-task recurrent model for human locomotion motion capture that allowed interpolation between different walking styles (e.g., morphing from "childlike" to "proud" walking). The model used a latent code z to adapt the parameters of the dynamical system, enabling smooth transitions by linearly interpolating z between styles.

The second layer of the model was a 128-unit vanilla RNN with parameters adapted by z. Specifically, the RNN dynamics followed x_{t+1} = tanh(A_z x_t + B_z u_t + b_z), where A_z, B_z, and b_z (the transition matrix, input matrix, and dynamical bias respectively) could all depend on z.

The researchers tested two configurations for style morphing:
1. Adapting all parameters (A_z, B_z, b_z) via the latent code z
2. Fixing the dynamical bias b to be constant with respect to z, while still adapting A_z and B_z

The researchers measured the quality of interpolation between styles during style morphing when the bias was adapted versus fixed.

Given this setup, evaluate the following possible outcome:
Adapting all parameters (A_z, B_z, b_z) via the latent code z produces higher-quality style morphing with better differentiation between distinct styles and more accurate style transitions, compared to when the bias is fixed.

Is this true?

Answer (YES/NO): NO